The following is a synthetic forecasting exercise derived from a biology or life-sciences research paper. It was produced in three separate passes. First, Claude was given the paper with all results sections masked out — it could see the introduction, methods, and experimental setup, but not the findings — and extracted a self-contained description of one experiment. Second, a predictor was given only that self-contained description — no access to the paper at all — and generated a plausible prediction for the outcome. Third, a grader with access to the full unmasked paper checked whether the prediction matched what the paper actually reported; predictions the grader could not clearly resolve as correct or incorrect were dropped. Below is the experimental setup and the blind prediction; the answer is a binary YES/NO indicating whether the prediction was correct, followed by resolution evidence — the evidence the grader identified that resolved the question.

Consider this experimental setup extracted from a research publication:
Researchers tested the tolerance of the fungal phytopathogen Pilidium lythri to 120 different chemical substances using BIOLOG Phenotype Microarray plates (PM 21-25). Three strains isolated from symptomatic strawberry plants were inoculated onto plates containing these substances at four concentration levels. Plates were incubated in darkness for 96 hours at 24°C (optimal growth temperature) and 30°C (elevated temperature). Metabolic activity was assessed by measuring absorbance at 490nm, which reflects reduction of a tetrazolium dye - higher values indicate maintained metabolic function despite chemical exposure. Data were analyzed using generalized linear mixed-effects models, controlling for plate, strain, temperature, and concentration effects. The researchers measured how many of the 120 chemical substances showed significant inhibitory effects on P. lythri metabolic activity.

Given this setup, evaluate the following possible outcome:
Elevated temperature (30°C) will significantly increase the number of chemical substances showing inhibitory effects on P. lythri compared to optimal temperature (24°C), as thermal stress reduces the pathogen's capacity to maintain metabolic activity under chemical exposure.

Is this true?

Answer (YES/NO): NO